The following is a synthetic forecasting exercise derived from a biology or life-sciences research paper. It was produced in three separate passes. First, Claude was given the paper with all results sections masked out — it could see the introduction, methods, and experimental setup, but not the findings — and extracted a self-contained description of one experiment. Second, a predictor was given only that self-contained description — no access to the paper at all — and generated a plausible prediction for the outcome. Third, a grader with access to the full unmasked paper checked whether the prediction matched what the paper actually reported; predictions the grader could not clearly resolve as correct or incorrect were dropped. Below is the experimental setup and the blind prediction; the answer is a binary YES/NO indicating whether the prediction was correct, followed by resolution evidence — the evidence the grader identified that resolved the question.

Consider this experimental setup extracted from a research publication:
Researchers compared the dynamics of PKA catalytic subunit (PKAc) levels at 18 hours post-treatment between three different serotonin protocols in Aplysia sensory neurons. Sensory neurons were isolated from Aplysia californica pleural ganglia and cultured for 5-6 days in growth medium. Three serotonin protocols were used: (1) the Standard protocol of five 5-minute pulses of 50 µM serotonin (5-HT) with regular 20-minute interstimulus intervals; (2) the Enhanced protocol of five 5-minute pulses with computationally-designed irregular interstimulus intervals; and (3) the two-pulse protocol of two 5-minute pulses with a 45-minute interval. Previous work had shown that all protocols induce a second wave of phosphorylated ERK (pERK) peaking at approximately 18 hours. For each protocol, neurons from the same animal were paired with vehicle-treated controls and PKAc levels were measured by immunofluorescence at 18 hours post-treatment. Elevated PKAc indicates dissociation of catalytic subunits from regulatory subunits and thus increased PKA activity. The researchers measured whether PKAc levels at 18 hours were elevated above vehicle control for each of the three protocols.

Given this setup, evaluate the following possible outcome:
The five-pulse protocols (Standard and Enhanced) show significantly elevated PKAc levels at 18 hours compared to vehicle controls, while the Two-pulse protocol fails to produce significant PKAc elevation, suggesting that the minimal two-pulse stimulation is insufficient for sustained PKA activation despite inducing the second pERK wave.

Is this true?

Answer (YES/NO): NO